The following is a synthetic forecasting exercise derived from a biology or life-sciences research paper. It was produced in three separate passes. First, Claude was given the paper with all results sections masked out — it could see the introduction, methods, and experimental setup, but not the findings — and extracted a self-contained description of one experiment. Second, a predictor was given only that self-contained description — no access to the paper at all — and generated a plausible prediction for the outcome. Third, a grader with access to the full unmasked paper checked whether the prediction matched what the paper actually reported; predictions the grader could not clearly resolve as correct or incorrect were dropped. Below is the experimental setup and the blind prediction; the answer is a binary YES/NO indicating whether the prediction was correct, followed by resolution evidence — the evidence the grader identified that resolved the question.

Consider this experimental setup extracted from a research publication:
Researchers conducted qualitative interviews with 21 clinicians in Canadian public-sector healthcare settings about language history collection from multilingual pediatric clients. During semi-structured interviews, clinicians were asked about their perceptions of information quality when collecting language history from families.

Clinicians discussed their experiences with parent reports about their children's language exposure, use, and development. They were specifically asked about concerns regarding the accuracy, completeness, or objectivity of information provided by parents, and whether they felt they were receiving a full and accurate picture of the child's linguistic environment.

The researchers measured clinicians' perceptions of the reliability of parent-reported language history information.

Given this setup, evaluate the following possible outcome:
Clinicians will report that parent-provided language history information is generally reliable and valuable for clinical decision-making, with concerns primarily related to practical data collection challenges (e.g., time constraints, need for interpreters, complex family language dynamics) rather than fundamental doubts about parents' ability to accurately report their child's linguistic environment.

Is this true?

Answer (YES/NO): NO